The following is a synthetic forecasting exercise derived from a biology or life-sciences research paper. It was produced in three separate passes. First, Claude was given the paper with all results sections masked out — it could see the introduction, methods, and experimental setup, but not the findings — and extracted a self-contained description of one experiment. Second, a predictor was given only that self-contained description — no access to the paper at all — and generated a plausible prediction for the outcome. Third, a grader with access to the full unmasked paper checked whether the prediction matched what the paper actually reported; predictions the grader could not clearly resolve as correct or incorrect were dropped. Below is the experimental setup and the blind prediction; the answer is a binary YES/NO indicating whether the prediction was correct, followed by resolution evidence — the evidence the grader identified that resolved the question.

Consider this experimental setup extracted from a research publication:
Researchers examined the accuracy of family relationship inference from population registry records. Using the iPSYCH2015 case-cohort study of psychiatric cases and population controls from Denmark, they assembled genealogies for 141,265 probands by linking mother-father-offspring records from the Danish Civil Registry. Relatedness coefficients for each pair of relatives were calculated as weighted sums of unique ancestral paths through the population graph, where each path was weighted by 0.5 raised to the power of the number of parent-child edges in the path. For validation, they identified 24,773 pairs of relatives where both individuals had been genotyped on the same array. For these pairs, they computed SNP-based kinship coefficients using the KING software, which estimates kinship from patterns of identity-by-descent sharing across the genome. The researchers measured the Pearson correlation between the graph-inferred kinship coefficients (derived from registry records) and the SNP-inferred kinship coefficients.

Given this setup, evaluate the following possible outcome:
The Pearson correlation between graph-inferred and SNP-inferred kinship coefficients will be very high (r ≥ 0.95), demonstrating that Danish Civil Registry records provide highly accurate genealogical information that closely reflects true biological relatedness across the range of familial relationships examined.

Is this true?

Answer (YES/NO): YES